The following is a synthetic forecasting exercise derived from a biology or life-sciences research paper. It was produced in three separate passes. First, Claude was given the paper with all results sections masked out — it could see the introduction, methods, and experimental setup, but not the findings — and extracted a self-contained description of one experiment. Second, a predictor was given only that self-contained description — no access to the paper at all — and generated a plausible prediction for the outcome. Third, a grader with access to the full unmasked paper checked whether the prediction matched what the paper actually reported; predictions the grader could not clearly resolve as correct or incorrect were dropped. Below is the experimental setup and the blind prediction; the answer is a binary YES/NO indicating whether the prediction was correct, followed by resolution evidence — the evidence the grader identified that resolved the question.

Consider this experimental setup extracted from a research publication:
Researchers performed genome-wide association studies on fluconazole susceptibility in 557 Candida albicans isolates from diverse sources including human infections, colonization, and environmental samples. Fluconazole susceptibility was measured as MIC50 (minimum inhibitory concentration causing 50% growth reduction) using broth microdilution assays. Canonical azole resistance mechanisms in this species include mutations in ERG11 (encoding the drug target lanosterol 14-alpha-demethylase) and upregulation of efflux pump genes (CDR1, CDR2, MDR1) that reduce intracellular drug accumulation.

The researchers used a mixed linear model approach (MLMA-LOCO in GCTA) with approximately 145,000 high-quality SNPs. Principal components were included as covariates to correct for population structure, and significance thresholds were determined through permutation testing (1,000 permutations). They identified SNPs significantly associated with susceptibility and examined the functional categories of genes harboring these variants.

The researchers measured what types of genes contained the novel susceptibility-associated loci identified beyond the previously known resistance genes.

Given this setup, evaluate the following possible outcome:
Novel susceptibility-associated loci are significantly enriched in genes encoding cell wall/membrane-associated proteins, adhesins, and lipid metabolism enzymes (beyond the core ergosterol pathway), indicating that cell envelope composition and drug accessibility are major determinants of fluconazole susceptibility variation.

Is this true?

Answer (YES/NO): NO